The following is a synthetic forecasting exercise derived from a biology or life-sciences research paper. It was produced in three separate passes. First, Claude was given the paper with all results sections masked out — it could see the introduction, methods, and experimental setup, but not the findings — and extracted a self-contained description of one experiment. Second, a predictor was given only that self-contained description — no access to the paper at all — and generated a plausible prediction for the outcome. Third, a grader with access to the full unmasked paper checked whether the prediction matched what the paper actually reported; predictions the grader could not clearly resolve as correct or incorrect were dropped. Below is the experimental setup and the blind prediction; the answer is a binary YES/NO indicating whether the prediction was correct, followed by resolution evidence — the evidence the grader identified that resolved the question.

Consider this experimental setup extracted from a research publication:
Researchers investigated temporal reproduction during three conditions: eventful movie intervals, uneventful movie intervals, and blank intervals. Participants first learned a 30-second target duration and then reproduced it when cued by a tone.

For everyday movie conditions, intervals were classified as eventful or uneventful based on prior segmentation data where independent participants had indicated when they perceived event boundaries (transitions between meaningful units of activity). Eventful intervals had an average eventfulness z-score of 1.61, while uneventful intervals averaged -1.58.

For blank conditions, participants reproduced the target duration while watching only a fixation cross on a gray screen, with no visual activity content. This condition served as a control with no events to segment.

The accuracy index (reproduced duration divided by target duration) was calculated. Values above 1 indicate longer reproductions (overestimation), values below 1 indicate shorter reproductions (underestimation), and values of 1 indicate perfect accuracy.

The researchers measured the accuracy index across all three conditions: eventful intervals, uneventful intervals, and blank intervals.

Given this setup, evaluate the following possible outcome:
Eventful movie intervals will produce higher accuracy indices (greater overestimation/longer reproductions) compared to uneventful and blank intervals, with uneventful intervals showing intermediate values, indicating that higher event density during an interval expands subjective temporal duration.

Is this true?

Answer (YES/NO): NO